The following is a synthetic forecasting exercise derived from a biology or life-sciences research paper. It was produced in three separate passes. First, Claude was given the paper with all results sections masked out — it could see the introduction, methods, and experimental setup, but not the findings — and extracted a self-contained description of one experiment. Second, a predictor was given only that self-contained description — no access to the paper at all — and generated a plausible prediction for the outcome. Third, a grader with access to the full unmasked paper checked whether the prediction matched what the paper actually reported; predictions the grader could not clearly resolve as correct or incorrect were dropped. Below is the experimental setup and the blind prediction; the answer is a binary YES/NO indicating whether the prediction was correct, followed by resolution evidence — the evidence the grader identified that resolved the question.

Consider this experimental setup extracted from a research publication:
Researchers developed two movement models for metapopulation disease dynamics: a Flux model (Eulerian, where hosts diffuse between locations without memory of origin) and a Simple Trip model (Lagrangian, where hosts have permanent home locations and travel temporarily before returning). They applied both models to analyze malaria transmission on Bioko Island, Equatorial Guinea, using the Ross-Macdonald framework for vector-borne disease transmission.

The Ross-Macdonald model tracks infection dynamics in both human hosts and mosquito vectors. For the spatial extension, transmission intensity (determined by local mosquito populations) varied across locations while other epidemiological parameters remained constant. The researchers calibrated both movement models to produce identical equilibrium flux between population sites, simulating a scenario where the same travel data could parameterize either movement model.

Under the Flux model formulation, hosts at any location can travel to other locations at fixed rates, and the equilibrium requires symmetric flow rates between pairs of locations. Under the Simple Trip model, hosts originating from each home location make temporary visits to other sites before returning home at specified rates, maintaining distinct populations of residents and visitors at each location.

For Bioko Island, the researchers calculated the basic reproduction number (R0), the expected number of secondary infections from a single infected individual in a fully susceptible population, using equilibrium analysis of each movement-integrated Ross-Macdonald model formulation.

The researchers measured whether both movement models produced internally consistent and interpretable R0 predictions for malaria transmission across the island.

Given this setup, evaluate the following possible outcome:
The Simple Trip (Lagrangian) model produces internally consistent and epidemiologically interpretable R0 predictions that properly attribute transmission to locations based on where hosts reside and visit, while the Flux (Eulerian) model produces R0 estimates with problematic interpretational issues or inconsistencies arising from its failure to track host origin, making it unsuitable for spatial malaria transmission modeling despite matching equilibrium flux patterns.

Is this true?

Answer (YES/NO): YES